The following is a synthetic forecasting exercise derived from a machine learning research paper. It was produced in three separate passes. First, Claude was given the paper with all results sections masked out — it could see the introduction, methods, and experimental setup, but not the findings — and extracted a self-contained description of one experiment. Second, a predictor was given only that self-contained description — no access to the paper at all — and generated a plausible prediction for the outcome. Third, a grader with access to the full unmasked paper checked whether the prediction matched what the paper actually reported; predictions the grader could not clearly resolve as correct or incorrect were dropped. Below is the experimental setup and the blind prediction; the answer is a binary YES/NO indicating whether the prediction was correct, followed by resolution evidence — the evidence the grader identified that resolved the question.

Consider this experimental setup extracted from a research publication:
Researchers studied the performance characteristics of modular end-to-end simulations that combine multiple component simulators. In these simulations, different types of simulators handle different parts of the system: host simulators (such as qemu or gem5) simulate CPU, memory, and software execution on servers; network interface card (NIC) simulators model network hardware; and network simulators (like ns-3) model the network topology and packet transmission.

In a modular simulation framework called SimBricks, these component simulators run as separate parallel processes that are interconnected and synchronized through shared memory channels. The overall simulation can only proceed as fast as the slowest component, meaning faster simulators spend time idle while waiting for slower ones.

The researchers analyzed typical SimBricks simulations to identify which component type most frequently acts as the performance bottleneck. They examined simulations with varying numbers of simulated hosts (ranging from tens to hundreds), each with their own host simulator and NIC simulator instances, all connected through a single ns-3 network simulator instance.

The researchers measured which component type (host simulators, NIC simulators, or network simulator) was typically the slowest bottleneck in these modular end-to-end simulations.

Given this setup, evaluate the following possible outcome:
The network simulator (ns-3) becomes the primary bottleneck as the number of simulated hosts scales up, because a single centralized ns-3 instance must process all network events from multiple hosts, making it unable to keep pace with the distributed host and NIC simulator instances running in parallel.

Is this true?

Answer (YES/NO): NO